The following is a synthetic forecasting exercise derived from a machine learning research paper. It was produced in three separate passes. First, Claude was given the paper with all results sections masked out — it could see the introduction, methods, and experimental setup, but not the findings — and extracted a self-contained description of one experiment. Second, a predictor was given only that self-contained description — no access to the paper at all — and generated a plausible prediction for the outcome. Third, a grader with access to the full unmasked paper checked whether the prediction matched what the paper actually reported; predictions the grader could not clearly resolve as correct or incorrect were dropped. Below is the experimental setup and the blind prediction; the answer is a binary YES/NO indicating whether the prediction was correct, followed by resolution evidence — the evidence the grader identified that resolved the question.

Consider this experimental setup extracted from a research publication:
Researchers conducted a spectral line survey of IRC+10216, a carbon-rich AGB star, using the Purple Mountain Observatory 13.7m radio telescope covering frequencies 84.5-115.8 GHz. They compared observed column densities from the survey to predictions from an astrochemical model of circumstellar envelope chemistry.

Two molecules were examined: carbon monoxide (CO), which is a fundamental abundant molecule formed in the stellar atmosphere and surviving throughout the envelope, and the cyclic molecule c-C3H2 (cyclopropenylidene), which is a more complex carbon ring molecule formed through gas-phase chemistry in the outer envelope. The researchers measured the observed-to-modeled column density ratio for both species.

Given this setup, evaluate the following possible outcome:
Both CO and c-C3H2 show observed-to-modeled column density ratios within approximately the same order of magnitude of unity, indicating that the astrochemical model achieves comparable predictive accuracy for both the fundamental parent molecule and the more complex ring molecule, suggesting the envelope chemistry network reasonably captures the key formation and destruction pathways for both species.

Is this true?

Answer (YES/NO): NO